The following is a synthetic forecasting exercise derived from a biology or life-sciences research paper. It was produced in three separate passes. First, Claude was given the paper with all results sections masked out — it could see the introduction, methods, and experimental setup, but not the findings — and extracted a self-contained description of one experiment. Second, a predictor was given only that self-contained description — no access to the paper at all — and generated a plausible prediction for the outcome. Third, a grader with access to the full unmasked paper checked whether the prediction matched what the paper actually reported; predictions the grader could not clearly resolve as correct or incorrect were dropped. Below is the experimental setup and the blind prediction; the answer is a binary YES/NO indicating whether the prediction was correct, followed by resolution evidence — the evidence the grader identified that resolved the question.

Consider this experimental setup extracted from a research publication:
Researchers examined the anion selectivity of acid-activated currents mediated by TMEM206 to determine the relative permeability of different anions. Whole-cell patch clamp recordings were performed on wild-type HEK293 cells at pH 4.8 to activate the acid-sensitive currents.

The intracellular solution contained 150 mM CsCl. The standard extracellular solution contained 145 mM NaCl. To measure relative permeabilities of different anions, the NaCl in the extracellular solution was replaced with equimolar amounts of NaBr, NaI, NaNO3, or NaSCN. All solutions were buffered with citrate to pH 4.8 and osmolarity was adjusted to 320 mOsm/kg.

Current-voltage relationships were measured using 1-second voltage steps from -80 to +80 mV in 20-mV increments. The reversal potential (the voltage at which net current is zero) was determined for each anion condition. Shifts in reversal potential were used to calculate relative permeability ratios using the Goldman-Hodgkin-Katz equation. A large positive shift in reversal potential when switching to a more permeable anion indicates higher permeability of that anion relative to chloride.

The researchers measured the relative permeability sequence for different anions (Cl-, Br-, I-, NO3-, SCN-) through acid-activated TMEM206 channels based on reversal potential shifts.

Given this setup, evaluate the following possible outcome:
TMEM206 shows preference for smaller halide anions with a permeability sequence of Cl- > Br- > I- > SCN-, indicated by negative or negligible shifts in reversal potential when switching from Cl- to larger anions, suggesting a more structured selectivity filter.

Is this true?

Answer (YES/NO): NO